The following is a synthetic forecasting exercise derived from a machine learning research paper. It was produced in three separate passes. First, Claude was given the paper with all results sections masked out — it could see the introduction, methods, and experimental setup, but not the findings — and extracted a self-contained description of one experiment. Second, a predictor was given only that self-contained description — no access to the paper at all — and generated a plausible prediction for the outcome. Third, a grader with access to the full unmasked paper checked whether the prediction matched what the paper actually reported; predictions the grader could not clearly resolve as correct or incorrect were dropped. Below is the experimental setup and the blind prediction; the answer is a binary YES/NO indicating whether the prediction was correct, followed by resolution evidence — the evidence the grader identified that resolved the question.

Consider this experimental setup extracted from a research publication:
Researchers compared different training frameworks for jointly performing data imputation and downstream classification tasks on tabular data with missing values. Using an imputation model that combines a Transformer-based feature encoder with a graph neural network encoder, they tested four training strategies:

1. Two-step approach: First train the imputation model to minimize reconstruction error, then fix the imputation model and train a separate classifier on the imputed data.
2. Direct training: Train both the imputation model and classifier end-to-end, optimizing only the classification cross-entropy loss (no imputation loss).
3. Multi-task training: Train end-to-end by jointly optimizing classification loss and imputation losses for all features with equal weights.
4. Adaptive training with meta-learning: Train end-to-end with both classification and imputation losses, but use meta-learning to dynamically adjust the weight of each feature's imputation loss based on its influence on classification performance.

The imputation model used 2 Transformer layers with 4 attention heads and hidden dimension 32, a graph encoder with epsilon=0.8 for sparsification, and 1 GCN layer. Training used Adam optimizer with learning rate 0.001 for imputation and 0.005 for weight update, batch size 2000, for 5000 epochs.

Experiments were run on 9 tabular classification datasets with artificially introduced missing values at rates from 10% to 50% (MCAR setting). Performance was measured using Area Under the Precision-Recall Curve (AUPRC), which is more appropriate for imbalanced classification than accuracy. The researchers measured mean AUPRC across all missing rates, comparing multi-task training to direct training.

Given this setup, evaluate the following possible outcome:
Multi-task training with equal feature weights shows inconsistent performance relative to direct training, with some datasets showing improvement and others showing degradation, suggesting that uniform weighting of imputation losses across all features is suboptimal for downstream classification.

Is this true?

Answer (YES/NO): YES